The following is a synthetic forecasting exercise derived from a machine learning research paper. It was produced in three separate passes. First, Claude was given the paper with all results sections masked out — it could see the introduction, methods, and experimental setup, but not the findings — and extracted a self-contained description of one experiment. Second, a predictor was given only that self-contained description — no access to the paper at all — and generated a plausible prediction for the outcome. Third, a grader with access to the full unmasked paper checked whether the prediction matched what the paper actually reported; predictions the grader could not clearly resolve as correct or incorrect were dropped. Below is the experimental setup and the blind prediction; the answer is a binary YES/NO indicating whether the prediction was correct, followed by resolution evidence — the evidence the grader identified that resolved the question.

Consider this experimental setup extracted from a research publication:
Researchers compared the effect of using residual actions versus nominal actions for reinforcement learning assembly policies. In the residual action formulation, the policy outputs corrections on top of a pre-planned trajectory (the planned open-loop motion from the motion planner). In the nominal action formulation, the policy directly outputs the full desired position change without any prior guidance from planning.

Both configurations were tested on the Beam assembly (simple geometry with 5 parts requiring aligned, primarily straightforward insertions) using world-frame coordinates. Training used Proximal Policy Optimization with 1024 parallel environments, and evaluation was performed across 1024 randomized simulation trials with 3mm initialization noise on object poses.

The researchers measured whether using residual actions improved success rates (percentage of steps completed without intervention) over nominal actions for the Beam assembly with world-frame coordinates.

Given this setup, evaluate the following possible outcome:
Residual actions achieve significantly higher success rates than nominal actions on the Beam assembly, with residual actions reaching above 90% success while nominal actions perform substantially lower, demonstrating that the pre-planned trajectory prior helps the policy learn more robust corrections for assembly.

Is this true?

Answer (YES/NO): NO